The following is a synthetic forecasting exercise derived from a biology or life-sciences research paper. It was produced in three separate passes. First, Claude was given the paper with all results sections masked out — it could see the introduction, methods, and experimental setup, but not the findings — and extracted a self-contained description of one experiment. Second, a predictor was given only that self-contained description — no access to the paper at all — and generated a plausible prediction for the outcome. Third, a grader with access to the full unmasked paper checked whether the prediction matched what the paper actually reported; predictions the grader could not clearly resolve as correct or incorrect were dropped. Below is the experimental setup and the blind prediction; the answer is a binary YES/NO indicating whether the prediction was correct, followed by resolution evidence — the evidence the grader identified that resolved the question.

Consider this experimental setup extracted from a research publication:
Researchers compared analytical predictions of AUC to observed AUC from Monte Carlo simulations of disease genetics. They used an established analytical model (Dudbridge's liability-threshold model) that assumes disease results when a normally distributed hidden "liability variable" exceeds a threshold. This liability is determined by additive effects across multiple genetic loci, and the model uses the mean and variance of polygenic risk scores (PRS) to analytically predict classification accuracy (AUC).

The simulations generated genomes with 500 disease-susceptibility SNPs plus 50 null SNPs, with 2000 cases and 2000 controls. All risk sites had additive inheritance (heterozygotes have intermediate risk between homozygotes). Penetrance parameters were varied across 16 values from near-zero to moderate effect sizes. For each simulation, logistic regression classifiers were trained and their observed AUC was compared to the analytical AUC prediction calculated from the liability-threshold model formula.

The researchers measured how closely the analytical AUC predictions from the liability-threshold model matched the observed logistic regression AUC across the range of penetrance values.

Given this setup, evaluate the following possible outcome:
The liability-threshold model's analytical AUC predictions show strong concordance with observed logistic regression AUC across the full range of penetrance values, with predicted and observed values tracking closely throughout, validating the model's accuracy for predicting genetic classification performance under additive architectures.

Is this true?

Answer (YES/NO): NO